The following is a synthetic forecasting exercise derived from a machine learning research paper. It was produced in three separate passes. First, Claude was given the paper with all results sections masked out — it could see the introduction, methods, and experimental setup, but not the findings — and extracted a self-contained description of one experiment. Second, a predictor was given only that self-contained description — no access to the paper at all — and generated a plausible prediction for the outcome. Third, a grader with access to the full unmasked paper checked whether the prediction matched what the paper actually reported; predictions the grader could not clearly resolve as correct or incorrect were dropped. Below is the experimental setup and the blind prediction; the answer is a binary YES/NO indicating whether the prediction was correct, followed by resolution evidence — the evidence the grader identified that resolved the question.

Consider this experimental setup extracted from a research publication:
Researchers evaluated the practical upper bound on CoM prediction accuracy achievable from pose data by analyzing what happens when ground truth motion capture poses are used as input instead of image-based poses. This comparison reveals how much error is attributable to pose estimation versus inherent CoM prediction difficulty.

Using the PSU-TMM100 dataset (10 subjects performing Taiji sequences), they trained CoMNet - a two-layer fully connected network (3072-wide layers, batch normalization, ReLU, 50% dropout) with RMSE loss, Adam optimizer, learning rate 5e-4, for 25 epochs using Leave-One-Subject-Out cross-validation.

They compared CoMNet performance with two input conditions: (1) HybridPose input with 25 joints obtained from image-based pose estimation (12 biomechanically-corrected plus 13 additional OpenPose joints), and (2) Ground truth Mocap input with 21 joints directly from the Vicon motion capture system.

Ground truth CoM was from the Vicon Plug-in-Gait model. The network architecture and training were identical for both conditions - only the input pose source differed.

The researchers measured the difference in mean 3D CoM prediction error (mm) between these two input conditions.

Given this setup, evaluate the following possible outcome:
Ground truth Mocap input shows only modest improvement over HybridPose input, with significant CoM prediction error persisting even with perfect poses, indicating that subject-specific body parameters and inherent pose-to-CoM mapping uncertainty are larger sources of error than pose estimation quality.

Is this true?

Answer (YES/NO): YES